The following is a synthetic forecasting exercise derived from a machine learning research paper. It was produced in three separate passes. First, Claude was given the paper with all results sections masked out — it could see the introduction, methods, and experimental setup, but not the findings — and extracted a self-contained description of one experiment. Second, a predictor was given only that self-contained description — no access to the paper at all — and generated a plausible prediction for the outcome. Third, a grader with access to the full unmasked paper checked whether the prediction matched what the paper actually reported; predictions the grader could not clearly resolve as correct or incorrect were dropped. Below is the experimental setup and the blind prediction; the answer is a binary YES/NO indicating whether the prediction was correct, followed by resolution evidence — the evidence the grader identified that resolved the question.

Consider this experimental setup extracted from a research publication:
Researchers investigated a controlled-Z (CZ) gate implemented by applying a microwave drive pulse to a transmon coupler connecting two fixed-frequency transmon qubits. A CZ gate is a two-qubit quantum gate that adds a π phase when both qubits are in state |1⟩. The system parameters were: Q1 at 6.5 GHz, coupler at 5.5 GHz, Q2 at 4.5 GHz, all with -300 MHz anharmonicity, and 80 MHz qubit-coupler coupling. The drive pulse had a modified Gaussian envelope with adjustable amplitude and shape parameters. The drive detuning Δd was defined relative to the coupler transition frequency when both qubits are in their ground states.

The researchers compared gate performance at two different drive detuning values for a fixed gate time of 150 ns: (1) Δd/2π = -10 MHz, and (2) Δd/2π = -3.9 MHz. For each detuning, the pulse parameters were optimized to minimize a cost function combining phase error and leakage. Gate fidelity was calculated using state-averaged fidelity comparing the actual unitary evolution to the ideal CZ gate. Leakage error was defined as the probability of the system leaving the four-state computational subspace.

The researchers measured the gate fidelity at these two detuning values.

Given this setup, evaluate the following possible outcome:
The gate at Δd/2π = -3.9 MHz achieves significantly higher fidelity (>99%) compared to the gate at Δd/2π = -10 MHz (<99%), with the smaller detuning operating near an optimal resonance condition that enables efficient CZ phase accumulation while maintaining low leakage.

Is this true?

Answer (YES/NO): YES